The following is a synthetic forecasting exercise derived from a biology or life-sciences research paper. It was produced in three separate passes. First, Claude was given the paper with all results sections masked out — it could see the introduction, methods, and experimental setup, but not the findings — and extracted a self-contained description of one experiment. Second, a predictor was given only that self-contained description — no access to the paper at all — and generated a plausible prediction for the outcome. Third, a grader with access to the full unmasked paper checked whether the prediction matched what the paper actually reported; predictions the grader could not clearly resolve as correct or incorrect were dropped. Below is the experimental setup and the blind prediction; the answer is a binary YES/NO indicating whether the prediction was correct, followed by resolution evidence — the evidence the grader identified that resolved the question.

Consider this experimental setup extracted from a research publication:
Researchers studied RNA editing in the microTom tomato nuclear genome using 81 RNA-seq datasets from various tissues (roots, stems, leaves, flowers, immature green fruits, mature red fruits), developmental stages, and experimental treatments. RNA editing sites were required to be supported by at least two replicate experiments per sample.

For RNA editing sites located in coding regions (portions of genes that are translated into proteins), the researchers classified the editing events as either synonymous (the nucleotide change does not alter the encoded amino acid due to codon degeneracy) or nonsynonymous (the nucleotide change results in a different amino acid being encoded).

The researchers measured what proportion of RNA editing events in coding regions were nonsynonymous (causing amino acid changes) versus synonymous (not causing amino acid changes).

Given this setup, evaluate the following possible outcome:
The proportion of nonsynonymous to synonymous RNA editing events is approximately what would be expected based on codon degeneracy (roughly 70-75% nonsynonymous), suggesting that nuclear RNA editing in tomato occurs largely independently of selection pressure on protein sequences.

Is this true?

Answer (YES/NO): NO